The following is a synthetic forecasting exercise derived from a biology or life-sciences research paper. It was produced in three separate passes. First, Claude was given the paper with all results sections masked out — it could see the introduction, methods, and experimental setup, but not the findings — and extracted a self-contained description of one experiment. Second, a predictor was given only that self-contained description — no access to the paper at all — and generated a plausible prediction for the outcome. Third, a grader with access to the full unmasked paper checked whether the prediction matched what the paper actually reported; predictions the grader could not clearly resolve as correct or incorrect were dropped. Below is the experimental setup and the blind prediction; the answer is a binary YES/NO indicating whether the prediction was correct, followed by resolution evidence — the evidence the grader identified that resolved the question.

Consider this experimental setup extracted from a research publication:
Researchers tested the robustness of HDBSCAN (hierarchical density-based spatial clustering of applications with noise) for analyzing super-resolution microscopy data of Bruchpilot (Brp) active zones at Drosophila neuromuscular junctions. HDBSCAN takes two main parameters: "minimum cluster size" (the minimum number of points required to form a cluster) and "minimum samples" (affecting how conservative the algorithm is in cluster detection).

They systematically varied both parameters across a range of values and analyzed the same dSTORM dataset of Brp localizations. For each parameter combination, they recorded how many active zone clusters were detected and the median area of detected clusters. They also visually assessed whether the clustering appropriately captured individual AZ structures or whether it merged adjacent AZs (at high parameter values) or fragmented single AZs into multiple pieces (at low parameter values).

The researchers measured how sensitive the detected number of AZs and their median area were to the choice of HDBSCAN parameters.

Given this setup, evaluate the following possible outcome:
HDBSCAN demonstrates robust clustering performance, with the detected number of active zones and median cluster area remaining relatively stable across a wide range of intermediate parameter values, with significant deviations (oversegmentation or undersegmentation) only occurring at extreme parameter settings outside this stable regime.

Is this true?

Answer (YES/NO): YES